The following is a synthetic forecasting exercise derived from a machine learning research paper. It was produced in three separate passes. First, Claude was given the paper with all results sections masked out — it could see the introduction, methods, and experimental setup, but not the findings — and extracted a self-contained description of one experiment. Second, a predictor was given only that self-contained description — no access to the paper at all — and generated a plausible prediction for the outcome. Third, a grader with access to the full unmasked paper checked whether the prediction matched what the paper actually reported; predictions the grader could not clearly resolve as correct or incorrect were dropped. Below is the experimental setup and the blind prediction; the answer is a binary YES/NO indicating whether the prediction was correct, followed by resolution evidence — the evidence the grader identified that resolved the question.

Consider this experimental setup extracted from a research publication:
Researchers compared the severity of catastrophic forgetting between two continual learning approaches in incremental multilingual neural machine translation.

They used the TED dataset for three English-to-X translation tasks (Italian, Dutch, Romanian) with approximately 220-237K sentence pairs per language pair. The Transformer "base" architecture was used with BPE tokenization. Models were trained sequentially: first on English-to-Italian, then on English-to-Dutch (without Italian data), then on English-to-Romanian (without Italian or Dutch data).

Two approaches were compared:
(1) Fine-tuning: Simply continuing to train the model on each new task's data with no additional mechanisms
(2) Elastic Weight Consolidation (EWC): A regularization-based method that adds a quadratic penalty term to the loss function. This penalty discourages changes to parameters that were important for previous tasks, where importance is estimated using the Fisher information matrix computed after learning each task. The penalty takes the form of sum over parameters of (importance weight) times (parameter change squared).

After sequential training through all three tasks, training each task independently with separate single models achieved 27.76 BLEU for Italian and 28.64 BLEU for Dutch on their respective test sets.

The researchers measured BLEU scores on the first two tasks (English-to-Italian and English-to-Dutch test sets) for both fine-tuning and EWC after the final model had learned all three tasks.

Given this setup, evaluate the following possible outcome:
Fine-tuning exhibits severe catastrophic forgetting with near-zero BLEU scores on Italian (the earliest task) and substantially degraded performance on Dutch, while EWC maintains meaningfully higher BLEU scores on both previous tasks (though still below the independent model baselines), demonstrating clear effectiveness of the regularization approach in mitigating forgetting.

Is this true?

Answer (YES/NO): NO